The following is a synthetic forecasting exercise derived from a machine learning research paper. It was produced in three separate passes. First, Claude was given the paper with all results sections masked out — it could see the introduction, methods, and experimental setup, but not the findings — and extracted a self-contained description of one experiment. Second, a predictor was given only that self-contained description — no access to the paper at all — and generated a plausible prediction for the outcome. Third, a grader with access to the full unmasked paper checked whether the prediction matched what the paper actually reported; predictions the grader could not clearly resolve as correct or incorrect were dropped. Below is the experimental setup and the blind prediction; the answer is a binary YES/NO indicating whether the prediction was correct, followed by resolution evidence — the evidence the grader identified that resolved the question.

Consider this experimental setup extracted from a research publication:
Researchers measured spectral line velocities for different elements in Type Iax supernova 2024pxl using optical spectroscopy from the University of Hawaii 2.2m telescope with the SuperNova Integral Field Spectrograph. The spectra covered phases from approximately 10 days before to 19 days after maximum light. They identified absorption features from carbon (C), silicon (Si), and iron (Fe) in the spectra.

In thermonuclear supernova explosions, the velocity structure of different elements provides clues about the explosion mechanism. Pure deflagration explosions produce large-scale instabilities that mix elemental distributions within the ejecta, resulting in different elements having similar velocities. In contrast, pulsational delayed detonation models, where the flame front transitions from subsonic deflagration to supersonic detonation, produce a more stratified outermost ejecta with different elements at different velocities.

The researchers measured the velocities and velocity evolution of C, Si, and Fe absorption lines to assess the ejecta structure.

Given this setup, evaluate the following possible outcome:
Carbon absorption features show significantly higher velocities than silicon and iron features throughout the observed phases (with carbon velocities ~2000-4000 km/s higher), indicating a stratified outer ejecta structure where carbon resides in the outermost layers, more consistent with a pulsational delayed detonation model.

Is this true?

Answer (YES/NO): NO